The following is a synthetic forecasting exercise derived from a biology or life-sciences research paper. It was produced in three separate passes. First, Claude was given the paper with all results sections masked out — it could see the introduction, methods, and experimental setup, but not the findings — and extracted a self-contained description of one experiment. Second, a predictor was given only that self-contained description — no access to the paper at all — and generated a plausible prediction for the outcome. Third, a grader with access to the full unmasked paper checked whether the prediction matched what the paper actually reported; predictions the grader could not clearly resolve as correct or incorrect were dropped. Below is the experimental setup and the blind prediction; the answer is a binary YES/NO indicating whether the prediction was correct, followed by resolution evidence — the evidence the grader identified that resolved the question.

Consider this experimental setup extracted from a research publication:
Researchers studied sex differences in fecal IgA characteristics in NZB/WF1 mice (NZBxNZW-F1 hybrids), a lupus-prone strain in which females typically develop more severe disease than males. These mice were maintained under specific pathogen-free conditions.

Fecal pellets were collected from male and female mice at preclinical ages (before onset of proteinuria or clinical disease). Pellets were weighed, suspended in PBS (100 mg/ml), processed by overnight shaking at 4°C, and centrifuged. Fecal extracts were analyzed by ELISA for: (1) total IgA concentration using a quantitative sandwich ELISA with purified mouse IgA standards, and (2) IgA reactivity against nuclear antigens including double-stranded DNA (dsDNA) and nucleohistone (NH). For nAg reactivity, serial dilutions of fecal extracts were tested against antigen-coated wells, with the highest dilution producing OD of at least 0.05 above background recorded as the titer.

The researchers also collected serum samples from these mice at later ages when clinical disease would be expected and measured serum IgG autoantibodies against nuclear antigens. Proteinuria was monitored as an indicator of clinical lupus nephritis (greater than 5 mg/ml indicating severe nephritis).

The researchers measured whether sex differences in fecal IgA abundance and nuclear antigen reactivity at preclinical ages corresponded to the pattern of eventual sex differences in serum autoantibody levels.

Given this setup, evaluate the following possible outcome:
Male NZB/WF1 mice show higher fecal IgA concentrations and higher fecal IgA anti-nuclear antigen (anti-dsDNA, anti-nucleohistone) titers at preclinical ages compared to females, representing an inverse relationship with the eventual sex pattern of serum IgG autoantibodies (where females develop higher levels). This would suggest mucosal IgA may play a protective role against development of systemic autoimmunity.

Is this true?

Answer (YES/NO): NO